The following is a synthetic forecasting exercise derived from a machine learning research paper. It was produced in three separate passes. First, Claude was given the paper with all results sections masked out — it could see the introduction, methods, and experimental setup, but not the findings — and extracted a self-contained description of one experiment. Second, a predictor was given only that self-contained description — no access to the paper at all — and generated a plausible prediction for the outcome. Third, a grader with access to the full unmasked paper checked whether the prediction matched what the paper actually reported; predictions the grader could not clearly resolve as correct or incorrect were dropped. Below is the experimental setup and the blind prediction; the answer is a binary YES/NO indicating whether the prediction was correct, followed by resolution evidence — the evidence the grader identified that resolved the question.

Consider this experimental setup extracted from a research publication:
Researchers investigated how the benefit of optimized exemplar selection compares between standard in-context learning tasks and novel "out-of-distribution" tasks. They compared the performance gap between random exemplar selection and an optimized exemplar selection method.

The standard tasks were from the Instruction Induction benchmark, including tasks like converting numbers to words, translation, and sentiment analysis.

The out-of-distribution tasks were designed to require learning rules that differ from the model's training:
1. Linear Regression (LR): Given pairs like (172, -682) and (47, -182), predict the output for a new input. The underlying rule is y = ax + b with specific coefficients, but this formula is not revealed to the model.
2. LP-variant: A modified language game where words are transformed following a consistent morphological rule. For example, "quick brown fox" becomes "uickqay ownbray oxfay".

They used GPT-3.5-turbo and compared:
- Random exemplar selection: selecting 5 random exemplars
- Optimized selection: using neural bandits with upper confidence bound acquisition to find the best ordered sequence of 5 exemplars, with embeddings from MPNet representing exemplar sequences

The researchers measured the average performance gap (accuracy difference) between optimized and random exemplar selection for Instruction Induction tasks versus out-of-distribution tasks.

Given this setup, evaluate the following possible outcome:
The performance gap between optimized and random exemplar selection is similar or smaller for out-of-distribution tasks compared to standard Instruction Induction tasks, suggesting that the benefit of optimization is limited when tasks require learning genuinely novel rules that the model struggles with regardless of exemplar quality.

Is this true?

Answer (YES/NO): NO